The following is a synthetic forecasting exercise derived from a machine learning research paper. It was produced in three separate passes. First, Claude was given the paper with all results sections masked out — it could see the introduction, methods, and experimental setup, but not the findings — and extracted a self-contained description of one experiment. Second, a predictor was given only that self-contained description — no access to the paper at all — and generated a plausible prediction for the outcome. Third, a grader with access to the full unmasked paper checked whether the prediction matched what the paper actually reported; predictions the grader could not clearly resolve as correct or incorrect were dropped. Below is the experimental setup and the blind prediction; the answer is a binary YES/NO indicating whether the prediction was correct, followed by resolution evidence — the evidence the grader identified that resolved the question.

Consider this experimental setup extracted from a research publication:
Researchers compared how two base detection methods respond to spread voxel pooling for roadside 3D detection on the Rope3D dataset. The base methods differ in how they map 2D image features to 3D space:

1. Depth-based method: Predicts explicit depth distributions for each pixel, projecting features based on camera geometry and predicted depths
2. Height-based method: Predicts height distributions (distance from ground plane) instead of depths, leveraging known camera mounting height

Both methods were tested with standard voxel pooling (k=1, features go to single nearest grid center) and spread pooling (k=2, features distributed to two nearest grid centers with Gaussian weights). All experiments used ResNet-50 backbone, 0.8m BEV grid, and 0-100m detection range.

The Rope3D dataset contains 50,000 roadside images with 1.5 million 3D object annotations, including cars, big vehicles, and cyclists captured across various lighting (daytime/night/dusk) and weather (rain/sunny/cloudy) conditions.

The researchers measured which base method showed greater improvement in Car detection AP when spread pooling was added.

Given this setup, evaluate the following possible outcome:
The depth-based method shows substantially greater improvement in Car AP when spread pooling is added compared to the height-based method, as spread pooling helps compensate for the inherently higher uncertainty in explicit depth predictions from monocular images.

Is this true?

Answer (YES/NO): NO